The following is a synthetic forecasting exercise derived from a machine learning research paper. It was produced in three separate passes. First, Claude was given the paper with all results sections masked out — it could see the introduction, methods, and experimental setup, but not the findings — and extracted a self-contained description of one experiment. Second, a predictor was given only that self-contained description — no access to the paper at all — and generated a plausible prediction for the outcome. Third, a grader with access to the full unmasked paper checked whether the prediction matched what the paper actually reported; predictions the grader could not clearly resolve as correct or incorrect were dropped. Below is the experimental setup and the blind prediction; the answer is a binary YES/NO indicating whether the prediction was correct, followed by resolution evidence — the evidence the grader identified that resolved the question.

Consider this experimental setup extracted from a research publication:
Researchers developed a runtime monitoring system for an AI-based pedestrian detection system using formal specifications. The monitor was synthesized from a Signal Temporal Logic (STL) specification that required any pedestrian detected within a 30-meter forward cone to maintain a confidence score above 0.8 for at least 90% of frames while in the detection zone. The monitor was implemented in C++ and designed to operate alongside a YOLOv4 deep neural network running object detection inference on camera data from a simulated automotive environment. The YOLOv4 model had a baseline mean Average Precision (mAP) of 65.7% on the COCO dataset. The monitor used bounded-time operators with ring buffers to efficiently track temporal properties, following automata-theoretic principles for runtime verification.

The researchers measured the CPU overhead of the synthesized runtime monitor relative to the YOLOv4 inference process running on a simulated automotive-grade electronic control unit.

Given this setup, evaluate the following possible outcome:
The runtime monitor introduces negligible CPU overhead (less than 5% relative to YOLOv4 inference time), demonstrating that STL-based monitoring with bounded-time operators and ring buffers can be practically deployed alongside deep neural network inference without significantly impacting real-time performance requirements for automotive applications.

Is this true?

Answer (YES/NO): YES